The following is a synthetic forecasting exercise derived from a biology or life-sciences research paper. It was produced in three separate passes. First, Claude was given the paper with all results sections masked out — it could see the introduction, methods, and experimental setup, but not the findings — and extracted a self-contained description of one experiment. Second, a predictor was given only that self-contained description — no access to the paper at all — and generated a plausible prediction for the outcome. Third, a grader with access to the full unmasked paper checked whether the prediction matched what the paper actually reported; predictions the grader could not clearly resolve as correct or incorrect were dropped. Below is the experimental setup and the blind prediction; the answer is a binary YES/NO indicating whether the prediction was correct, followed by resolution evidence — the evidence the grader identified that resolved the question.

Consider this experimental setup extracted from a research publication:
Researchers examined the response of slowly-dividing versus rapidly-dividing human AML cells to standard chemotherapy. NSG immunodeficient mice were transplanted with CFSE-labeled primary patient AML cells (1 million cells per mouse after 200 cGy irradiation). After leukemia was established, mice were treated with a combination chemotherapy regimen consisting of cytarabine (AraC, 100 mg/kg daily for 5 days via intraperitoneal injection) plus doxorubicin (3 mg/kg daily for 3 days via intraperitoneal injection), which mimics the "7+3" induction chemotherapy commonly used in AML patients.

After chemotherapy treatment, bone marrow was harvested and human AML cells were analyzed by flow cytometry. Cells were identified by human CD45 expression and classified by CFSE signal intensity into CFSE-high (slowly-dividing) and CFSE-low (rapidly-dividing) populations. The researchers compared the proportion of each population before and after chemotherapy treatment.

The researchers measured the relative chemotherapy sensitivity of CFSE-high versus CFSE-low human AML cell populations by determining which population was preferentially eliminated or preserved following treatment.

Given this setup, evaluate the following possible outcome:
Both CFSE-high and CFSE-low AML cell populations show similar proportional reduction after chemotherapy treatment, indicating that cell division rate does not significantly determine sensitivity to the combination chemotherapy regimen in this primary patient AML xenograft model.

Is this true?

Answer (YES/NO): NO